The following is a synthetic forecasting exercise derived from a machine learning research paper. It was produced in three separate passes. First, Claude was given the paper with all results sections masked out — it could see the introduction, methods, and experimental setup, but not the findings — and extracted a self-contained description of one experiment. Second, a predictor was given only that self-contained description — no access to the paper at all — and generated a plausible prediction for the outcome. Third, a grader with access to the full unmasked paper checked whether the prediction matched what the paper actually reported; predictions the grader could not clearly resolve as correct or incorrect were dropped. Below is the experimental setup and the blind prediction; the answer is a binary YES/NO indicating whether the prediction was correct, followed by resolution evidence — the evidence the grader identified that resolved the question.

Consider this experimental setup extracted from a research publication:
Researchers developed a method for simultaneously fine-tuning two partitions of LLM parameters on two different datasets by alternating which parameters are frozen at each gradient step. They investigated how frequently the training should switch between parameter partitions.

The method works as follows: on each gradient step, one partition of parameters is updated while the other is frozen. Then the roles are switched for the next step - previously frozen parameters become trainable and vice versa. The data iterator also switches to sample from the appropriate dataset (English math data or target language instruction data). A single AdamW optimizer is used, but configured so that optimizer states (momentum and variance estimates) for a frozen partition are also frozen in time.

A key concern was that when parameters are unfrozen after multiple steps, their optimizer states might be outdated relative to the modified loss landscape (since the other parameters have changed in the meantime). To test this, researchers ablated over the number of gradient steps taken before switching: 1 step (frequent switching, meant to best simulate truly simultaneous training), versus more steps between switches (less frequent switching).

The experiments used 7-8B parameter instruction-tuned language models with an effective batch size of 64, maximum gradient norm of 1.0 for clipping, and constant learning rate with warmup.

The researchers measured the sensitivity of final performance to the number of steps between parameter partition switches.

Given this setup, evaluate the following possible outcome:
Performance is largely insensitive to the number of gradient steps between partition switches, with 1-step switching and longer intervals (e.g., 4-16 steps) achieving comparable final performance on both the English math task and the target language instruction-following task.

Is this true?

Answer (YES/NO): NO